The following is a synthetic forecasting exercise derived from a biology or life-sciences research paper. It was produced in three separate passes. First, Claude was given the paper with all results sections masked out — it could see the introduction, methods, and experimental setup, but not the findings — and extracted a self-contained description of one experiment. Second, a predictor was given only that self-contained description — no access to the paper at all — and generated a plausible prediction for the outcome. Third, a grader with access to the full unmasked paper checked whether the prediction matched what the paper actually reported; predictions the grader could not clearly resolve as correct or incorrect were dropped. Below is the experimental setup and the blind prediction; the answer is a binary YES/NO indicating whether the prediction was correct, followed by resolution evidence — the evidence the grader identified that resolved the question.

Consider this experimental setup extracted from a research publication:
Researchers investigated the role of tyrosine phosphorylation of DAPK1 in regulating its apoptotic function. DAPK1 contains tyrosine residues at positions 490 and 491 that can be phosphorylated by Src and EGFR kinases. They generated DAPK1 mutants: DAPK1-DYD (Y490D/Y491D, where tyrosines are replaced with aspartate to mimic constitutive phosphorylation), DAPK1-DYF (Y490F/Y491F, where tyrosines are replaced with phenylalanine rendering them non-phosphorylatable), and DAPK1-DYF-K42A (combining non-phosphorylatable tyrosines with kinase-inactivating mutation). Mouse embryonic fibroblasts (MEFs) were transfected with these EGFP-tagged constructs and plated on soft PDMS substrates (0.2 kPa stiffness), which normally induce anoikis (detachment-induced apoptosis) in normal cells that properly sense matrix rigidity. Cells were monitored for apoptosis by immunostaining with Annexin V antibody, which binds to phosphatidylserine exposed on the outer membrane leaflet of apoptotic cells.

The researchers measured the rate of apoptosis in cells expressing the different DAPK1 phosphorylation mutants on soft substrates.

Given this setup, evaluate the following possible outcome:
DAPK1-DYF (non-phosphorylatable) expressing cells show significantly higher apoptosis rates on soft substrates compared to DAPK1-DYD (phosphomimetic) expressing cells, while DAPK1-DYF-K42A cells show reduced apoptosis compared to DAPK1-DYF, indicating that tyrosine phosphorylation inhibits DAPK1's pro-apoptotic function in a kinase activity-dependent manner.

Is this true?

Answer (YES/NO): YES